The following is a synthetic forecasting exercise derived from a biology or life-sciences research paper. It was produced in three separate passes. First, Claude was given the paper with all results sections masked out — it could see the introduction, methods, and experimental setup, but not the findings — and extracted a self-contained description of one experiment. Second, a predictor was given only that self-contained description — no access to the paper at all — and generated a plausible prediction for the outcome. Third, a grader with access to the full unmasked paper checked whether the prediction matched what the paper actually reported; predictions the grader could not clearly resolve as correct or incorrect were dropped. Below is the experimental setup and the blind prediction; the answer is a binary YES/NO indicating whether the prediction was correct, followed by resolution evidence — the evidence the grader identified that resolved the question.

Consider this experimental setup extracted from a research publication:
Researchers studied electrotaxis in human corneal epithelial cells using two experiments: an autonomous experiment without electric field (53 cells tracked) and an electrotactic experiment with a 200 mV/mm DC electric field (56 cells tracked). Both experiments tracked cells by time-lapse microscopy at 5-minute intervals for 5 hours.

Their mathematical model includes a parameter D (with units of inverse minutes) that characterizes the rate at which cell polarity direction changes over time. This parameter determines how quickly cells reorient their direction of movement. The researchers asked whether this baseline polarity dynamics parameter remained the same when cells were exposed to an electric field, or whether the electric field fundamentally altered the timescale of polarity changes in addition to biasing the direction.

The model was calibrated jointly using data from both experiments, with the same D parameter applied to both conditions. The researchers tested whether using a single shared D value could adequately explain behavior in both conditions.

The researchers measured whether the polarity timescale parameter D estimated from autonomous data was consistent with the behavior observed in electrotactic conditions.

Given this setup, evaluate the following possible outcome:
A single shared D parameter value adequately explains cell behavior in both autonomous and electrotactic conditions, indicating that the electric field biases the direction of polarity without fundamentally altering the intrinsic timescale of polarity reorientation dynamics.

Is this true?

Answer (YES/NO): YES